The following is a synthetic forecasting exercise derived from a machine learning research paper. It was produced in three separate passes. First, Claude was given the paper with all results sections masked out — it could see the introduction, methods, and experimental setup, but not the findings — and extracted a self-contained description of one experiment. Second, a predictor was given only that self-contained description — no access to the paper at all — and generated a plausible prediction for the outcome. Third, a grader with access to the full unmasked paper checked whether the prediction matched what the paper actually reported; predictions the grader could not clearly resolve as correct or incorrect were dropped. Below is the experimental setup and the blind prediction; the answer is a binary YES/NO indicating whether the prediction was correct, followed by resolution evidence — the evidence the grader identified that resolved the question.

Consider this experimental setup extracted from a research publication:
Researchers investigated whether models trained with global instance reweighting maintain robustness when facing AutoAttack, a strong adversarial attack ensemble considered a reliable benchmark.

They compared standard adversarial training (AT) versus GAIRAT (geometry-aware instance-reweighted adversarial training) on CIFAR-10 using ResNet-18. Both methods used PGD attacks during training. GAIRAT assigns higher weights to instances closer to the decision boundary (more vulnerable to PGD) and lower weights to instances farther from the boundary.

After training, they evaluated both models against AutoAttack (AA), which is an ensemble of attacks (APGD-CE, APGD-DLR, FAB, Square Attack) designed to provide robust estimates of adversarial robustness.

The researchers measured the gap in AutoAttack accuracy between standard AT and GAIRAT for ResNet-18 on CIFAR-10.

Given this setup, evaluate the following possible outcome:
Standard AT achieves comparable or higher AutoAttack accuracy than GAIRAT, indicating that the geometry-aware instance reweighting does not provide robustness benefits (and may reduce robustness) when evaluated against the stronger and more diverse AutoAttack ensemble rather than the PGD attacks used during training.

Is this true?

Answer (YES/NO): YES